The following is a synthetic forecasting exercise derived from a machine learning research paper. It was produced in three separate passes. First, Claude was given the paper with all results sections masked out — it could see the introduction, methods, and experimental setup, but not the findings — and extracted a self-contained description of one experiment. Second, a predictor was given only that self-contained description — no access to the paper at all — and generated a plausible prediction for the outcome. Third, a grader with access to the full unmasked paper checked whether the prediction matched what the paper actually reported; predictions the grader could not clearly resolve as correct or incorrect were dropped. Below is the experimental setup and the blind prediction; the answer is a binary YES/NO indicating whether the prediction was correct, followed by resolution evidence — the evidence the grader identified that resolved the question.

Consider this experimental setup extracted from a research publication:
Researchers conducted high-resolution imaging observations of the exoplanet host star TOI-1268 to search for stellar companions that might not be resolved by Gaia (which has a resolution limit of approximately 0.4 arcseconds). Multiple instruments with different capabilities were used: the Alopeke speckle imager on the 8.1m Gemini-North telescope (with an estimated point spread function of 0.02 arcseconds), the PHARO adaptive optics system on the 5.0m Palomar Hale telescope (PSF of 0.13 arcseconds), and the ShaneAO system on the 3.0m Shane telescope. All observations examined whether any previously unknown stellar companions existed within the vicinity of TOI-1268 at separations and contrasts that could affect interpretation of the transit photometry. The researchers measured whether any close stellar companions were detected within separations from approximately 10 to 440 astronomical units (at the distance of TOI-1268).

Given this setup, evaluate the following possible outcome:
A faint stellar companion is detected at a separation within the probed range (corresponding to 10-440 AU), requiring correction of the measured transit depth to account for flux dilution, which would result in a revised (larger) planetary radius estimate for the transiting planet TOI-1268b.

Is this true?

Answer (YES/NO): NO